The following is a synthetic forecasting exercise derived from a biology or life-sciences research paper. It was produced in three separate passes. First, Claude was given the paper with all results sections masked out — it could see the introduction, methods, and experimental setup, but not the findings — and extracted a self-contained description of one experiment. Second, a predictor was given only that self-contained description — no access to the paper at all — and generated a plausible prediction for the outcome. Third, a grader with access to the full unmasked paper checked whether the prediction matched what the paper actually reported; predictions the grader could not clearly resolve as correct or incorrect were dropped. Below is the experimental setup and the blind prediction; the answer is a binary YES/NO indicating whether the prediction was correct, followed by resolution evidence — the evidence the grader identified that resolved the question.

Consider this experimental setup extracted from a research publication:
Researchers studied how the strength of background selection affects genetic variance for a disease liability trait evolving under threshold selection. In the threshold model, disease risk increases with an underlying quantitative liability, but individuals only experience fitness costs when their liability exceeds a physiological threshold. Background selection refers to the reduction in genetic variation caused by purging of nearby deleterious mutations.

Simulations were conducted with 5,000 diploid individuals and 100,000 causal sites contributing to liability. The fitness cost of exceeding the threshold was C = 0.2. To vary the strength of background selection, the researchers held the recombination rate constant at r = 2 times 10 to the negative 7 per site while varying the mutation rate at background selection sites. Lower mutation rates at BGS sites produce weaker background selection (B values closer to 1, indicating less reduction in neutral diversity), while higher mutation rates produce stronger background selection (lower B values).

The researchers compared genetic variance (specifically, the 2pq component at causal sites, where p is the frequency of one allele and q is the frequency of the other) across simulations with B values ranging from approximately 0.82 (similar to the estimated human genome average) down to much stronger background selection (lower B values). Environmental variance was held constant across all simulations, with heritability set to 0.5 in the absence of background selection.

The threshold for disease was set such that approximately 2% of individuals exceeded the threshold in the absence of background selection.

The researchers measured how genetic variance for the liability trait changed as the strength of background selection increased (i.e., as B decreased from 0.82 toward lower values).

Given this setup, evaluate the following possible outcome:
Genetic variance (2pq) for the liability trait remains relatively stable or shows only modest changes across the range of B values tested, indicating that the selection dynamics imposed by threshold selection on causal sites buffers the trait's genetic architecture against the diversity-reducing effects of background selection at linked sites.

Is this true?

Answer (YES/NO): NO